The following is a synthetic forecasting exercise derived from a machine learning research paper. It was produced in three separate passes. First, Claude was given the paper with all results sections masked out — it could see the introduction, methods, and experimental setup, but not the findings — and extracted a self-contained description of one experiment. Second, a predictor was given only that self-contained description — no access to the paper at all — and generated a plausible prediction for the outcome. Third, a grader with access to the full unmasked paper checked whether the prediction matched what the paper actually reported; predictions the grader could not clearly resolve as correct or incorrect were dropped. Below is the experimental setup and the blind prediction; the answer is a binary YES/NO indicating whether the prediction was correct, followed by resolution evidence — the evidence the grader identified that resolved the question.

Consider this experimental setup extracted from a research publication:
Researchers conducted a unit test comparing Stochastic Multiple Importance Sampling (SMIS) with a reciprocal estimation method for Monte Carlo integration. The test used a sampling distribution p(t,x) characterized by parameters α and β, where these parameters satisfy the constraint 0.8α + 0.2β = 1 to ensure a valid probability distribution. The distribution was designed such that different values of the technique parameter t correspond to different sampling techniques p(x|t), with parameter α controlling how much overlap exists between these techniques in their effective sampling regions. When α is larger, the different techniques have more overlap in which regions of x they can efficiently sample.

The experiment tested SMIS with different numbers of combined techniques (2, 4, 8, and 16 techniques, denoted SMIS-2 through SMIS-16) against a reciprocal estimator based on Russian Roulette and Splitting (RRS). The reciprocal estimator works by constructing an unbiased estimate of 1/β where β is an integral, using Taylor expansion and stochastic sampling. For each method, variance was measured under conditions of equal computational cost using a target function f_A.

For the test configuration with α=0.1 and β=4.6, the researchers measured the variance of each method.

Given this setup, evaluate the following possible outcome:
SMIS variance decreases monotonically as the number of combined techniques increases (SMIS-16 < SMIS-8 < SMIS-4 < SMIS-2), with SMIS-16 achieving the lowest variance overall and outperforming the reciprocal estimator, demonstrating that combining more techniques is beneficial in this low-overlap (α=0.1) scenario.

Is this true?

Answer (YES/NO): YES